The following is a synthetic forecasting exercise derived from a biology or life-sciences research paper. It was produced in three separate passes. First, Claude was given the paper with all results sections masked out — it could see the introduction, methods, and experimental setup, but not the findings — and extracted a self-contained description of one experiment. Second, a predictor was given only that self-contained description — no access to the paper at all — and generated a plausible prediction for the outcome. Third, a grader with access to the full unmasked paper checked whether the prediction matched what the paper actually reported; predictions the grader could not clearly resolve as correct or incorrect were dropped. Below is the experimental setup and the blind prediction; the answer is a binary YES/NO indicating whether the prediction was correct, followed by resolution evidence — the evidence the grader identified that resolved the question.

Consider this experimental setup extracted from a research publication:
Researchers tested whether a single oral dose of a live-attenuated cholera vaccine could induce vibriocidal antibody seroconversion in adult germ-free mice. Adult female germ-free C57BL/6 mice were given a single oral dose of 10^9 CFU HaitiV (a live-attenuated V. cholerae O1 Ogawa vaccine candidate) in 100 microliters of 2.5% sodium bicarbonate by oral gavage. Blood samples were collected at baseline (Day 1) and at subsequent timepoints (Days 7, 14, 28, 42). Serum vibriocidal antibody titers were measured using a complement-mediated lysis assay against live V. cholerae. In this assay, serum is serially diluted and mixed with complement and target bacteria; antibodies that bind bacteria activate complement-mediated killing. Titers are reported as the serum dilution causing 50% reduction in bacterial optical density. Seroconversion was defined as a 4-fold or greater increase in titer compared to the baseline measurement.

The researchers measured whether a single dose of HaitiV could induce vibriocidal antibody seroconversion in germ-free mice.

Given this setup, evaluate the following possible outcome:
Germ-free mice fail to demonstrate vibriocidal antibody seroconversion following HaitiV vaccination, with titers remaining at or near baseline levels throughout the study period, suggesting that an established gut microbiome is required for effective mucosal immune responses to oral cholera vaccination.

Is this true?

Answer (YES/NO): NO